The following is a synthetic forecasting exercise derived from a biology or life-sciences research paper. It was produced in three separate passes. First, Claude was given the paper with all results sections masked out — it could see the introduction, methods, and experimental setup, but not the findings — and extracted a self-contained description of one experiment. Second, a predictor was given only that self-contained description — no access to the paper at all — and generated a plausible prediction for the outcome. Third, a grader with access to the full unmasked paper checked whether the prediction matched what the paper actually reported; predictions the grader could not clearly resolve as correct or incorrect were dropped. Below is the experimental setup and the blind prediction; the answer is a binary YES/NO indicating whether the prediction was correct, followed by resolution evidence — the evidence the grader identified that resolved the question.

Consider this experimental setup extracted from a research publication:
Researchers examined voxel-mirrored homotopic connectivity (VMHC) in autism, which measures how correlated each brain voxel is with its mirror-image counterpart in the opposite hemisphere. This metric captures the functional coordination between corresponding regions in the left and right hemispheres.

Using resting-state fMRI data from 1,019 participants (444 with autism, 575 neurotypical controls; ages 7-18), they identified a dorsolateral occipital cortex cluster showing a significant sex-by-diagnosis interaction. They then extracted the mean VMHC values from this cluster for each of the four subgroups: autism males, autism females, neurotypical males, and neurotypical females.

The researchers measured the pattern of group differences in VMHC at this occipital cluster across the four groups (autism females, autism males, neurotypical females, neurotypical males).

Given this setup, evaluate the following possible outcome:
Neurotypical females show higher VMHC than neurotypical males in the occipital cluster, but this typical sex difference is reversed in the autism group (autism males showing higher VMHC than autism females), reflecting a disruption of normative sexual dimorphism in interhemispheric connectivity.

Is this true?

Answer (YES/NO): YES